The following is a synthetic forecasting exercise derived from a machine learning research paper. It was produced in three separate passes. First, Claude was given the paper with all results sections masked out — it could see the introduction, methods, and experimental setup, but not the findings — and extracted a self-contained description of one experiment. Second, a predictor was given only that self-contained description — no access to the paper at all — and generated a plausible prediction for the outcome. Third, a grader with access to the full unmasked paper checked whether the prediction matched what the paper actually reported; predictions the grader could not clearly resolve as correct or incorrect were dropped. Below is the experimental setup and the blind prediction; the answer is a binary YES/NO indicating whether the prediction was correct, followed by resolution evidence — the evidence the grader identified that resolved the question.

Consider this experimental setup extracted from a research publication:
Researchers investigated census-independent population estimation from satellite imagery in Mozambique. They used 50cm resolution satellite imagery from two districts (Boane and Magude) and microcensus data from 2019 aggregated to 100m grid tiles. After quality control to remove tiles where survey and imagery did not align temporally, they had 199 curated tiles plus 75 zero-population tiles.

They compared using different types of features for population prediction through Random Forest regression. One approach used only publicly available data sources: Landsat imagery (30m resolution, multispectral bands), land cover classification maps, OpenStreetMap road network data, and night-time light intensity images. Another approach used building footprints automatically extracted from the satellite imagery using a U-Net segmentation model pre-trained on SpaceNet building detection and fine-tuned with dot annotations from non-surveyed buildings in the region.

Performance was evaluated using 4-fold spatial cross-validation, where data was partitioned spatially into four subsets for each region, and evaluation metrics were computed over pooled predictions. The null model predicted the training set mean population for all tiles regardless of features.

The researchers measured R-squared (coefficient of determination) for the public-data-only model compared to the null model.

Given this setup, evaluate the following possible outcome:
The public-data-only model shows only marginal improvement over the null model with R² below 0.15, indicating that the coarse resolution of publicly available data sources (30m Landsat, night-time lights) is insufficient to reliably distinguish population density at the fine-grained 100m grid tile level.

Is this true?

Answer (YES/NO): NO